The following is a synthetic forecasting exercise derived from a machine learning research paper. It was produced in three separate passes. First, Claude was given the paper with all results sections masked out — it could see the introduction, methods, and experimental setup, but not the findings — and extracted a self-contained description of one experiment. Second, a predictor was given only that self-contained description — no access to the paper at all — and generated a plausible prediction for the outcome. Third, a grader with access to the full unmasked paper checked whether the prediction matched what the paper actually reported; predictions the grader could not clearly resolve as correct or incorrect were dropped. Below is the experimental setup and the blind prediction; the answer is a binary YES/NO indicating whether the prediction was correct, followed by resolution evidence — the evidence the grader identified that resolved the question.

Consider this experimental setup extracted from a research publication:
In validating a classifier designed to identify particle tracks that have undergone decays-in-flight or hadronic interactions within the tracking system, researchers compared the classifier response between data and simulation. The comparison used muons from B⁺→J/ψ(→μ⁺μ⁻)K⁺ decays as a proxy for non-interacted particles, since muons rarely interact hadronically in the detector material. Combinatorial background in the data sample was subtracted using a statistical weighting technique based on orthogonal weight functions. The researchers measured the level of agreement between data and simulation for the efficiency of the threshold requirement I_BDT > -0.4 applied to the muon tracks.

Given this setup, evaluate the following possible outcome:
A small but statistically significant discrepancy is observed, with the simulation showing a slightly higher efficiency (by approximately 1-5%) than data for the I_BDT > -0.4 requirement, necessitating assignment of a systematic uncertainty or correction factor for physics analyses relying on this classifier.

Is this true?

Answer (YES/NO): NO